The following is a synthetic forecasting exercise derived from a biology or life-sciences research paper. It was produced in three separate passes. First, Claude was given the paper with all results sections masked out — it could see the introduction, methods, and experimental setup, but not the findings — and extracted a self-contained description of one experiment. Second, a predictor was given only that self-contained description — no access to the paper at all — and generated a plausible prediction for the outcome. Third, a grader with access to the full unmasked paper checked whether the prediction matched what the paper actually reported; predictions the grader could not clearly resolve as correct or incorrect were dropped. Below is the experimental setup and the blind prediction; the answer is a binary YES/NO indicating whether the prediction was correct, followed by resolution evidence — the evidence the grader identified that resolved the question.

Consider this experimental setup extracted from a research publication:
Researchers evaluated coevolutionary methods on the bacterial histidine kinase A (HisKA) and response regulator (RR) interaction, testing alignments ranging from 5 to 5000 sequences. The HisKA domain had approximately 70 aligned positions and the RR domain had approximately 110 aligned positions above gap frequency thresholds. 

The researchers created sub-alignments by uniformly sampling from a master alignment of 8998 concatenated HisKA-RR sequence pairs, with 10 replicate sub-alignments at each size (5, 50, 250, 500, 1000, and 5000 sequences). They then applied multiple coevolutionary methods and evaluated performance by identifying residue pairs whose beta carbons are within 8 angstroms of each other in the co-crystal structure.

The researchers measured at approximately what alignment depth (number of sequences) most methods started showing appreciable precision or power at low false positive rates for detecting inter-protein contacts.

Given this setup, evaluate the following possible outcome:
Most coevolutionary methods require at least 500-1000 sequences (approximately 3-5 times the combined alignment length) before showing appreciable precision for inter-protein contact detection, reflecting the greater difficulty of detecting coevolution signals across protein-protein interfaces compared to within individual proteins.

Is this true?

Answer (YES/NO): NO